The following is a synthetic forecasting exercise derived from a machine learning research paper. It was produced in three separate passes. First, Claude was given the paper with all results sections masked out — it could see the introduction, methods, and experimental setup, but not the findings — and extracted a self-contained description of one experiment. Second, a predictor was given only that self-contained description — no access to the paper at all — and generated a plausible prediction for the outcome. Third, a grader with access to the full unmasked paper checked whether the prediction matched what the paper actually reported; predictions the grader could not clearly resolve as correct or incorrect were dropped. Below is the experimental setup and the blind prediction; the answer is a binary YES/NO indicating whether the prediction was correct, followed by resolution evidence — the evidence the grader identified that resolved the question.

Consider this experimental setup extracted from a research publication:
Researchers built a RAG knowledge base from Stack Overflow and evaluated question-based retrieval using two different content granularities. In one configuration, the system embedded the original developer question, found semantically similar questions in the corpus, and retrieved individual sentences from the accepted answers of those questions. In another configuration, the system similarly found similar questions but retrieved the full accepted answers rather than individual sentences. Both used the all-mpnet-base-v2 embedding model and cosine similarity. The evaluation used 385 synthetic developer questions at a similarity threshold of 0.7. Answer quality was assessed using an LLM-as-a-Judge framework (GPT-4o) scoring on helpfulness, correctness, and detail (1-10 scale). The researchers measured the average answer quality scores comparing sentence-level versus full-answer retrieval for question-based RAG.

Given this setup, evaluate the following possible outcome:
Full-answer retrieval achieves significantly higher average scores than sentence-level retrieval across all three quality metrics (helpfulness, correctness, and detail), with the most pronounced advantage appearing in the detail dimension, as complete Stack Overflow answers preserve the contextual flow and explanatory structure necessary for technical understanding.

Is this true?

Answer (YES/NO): NO